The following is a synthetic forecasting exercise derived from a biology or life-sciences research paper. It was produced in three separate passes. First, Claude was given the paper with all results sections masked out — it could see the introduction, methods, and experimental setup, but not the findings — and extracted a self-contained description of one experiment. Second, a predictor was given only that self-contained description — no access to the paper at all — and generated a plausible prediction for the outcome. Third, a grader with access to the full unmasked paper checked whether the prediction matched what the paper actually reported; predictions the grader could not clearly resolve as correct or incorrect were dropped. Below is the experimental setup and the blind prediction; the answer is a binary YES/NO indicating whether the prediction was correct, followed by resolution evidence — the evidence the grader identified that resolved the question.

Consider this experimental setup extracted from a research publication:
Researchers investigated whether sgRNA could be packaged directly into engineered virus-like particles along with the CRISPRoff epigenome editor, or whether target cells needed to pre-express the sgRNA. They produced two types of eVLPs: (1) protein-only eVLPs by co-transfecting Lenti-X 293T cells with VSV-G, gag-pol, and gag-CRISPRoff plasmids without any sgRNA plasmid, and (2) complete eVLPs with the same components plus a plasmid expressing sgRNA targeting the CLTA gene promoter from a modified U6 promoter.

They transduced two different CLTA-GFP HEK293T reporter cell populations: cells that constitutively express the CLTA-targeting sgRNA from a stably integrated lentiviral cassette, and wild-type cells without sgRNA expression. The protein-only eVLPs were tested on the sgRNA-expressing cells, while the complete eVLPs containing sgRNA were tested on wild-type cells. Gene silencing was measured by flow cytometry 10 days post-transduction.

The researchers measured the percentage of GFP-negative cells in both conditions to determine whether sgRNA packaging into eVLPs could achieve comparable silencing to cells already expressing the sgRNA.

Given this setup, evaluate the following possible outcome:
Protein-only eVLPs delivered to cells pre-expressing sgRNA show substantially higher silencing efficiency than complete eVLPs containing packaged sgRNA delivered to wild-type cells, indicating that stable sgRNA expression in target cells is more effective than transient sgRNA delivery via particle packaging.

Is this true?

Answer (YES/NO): NO